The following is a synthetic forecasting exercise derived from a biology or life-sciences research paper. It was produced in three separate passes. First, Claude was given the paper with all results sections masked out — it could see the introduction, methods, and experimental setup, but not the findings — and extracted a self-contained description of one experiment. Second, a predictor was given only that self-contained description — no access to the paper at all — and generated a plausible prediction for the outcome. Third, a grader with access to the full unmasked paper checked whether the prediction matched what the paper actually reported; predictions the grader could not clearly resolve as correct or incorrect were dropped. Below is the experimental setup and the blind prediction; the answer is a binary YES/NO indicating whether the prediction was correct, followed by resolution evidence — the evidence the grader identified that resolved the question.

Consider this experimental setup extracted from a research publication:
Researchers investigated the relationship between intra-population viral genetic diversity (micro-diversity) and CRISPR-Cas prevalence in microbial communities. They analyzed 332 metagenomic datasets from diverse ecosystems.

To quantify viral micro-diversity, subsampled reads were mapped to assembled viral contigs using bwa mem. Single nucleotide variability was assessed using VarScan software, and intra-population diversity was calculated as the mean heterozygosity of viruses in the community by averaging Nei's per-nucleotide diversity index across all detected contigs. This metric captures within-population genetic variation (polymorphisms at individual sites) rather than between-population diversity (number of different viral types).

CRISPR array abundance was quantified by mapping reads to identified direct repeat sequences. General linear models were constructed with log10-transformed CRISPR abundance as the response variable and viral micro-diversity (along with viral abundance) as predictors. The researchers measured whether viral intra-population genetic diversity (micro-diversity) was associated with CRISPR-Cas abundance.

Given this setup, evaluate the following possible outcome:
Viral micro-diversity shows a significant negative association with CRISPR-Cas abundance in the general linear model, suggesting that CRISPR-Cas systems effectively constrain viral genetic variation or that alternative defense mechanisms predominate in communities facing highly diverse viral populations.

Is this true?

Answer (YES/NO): YES